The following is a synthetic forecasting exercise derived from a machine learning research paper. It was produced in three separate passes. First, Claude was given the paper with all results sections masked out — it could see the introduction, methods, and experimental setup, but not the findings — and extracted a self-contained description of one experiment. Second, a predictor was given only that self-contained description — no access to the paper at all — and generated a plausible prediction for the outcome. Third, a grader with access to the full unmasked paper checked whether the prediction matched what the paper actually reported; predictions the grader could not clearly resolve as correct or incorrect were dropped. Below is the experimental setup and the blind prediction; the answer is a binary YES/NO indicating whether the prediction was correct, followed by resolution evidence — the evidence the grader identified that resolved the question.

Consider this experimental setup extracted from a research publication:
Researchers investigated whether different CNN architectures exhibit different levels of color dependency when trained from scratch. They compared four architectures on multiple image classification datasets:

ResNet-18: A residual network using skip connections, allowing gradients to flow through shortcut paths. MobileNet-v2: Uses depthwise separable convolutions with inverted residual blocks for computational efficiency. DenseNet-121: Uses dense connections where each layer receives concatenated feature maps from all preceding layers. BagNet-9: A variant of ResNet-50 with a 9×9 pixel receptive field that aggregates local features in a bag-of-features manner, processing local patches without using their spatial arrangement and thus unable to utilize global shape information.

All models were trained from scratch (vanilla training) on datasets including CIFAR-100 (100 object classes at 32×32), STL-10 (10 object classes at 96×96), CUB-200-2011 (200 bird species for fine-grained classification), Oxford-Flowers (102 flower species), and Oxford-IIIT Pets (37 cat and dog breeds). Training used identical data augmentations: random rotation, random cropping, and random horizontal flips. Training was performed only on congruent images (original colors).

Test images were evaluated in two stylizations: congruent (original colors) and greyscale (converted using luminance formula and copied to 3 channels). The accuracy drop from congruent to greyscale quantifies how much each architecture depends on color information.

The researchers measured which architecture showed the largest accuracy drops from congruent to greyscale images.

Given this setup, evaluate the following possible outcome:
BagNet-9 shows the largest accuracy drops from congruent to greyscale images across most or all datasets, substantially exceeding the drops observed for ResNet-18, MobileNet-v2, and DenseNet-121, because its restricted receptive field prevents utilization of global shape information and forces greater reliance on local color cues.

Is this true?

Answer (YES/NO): NO